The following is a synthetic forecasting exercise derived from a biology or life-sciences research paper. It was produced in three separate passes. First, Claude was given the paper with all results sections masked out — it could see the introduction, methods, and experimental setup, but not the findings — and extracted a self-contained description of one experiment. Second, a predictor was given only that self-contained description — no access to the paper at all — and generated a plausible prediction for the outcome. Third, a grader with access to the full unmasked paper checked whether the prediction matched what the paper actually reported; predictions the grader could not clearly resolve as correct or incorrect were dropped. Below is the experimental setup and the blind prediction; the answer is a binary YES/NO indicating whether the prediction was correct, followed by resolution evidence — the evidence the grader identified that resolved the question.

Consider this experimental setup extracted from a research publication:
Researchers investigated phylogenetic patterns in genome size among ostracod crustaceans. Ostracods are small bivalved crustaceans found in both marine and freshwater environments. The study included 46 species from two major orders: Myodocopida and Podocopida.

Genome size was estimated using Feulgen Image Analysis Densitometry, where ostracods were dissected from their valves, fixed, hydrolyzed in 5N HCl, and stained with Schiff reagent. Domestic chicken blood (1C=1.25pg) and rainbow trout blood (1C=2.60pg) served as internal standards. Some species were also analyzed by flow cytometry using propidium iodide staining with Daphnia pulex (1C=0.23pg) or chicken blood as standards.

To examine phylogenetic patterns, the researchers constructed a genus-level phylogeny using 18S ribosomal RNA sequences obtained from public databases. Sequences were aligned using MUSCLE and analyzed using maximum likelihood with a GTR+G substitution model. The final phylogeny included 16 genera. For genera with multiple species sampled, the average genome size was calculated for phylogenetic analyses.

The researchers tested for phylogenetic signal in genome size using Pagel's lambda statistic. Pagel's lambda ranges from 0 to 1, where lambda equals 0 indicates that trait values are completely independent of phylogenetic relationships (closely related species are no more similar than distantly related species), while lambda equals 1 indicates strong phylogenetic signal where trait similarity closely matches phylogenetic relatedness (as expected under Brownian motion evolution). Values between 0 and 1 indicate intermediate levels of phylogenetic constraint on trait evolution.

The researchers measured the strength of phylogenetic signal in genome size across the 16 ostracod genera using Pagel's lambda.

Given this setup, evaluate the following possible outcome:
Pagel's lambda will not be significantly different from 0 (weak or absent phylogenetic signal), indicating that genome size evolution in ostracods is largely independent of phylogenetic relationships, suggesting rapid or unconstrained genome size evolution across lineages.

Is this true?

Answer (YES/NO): NO